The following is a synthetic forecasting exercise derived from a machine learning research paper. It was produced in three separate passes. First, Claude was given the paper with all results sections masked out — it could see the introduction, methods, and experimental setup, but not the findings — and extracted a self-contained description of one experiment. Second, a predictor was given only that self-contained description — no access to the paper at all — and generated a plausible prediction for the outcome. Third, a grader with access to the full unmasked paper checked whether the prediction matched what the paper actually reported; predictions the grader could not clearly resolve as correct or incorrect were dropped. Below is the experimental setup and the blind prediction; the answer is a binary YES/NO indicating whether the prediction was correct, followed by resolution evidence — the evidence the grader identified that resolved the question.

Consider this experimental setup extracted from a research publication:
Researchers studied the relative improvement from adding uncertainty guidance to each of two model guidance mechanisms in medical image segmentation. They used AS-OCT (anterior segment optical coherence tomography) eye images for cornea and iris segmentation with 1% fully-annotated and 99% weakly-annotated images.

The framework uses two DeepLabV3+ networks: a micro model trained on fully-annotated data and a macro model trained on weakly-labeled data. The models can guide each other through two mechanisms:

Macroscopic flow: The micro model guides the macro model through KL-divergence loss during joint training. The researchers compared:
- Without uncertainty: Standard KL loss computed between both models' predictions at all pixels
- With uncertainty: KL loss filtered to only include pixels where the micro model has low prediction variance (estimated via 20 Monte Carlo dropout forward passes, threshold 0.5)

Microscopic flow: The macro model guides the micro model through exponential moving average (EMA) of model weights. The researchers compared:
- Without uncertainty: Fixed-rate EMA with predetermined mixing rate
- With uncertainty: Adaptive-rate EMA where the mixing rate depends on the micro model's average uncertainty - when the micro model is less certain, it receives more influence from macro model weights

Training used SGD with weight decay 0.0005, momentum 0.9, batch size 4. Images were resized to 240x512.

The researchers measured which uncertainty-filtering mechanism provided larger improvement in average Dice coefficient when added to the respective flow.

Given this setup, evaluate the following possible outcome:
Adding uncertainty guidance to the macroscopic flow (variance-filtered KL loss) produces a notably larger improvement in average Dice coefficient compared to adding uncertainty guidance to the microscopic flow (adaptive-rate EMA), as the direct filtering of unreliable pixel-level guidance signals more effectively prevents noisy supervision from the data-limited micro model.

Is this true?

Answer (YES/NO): YES